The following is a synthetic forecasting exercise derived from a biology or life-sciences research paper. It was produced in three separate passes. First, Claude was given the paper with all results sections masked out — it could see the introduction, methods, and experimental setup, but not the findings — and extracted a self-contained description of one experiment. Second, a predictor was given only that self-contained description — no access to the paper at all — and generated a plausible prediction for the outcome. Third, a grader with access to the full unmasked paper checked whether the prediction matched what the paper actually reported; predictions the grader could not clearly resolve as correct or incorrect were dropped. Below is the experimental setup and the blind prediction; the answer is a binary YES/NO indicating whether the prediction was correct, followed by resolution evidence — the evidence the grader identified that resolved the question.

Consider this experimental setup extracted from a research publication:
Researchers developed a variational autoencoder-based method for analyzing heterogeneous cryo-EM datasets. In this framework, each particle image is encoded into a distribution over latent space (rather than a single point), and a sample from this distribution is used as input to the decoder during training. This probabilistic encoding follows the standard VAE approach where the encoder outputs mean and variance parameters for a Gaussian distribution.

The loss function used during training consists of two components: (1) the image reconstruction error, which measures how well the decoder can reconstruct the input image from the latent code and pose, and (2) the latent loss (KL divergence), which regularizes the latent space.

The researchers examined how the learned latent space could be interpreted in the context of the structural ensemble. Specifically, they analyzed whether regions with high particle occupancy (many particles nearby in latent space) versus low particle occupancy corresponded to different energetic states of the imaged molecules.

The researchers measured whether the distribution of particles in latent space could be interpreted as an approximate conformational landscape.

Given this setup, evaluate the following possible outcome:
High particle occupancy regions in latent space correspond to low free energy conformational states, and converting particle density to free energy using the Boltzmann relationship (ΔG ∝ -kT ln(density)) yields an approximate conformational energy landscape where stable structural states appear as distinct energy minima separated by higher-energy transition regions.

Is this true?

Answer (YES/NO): NO